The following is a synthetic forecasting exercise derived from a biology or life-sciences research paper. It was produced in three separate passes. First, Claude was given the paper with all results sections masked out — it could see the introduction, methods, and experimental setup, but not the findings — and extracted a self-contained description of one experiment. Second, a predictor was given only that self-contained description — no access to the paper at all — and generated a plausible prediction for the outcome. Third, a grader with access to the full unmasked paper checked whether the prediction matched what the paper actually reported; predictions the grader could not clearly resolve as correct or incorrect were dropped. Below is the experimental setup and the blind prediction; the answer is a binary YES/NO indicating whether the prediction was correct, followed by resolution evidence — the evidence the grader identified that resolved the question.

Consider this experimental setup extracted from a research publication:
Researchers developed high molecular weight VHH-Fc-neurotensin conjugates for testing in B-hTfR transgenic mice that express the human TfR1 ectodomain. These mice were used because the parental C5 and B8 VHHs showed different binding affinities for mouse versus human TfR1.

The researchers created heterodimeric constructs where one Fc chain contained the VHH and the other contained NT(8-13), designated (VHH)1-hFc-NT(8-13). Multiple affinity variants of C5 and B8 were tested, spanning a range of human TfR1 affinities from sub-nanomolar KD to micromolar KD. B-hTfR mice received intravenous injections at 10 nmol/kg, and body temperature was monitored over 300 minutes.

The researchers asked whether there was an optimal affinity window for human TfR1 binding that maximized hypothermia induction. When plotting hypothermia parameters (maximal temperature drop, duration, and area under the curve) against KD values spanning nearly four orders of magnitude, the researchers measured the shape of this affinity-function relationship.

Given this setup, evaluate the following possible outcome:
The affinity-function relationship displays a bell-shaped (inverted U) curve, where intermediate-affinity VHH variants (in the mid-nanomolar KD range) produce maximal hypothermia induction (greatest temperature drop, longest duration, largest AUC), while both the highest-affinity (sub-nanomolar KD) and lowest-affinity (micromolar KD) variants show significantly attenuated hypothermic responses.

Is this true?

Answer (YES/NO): NO